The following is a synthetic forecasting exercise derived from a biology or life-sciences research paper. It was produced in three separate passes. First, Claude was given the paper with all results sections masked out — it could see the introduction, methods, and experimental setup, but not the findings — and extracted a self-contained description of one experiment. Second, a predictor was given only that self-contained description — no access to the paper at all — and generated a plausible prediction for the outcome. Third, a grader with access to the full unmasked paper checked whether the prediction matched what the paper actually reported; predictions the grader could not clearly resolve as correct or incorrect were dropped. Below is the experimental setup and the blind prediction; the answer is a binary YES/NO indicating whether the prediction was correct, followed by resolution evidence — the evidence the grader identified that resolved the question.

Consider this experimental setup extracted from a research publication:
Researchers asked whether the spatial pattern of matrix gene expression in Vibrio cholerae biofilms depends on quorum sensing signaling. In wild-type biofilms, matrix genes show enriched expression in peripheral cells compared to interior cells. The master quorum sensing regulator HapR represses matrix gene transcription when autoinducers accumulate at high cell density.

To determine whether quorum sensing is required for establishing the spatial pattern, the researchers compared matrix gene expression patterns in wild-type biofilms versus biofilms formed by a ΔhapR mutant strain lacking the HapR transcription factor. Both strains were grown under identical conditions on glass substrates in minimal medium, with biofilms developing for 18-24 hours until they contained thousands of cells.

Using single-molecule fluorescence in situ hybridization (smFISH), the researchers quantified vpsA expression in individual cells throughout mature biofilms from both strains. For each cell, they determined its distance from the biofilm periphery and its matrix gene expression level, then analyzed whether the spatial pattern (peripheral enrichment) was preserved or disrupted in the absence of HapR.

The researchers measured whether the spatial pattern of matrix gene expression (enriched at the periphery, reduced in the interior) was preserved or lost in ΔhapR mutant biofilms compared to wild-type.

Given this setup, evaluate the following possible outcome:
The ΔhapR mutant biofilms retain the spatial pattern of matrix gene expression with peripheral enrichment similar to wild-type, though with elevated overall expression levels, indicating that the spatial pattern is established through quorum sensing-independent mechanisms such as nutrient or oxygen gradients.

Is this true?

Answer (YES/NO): YES